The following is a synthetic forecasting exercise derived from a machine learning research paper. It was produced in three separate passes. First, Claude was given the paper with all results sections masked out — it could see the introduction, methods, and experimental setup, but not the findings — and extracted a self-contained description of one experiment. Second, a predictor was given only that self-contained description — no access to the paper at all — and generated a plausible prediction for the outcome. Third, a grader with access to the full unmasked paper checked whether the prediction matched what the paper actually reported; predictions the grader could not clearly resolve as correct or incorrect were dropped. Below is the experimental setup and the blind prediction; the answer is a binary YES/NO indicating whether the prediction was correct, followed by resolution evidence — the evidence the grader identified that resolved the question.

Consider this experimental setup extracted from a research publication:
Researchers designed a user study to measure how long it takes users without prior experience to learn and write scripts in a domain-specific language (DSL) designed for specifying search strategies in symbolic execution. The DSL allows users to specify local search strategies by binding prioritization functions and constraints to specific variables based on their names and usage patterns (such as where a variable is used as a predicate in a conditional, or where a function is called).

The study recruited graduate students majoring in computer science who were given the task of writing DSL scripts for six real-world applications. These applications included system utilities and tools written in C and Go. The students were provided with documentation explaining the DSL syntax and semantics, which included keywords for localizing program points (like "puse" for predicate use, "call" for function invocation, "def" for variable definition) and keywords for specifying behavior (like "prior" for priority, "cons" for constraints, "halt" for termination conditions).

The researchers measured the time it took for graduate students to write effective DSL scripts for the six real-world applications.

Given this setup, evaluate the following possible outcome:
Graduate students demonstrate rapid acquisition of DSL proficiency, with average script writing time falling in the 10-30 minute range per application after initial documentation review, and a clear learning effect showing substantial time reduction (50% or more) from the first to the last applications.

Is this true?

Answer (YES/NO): NO